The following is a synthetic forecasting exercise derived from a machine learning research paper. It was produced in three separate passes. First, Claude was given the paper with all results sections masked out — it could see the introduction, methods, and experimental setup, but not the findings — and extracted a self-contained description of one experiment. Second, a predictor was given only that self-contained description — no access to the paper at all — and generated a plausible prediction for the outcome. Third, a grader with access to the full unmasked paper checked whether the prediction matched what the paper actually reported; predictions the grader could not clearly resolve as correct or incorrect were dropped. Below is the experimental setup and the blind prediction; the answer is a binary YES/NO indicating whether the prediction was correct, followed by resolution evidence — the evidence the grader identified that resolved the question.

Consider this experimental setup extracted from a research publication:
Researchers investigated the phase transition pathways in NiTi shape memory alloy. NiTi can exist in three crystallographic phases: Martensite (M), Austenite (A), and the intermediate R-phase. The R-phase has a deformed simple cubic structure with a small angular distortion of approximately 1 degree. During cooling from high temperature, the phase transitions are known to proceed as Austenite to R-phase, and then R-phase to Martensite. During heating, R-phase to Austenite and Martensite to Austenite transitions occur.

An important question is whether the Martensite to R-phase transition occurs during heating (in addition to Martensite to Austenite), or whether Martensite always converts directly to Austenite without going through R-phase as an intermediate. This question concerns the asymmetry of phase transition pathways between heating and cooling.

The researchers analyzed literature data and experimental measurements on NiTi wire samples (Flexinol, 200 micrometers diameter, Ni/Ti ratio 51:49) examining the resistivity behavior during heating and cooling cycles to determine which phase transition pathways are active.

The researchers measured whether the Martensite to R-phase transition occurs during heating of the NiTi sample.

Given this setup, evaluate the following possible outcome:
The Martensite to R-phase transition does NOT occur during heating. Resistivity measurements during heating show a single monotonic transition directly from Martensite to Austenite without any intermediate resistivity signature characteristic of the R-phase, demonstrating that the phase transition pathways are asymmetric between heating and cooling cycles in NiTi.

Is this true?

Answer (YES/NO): YES